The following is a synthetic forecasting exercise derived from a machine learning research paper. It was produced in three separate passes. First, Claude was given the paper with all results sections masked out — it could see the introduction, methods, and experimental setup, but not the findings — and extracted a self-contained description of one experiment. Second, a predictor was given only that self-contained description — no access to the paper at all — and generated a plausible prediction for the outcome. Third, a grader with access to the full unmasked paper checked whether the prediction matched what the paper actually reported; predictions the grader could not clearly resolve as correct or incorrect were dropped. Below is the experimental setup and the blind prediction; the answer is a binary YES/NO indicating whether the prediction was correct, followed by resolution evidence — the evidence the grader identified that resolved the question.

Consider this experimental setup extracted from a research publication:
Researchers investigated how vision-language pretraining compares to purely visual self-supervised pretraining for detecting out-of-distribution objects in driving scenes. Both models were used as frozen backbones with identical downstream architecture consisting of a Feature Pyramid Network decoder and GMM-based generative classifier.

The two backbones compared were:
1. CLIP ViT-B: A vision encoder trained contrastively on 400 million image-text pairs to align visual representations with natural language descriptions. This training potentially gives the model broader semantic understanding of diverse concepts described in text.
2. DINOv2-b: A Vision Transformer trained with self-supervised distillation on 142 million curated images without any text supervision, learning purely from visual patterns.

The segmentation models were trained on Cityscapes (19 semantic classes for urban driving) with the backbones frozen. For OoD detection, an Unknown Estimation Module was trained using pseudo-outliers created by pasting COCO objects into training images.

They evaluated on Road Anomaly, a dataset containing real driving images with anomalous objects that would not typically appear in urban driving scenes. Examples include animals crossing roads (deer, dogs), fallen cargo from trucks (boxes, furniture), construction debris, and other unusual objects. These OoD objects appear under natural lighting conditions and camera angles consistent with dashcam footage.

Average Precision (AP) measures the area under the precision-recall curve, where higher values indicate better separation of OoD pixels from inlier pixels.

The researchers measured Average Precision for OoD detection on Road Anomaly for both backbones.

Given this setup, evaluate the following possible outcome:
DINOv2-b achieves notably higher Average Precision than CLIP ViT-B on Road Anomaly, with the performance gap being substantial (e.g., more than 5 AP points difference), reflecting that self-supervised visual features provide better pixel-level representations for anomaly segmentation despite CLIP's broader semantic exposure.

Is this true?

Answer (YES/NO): YES